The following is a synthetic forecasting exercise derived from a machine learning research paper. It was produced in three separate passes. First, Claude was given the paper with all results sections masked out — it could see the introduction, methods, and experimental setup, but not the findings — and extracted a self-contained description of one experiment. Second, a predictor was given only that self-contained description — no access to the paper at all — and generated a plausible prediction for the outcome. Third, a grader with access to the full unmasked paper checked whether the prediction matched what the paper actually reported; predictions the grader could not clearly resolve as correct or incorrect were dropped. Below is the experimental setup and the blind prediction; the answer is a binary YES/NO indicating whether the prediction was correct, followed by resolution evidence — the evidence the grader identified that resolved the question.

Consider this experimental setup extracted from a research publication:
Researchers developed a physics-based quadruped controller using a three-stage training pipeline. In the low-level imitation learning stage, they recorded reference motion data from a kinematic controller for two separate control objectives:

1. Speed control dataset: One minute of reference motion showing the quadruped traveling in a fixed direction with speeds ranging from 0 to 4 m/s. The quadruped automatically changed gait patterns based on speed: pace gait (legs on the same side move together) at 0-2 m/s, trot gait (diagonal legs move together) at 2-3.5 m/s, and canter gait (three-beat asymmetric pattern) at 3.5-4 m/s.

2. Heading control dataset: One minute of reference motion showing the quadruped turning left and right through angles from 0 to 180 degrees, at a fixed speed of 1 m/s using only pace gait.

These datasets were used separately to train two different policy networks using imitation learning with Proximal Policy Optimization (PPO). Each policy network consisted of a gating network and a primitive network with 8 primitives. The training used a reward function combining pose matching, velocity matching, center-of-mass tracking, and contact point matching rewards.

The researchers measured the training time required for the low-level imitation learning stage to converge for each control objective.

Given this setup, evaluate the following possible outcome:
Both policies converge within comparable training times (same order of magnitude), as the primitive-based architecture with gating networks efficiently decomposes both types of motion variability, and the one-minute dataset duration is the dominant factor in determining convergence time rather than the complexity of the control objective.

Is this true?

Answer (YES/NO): YES